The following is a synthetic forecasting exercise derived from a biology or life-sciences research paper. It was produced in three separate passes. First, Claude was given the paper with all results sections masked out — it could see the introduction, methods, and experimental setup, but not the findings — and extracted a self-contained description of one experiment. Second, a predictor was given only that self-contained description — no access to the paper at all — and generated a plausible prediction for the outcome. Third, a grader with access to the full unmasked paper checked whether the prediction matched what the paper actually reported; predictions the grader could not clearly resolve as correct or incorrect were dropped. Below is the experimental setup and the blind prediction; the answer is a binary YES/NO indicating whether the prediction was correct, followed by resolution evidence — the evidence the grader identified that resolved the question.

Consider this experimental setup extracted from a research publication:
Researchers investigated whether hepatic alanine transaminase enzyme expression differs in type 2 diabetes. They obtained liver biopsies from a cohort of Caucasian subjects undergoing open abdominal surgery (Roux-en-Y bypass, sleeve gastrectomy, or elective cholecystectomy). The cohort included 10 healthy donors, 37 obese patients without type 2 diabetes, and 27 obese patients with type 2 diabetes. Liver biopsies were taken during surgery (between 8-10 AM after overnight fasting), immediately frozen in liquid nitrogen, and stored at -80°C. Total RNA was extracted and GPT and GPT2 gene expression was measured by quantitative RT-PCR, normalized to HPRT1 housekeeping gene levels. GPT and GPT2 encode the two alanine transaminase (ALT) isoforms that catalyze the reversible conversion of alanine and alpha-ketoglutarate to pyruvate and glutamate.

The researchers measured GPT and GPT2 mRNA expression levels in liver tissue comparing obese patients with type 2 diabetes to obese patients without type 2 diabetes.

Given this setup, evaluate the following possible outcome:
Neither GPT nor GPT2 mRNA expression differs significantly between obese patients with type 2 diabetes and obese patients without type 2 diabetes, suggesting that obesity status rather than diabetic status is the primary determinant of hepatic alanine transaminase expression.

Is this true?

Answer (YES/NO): NO